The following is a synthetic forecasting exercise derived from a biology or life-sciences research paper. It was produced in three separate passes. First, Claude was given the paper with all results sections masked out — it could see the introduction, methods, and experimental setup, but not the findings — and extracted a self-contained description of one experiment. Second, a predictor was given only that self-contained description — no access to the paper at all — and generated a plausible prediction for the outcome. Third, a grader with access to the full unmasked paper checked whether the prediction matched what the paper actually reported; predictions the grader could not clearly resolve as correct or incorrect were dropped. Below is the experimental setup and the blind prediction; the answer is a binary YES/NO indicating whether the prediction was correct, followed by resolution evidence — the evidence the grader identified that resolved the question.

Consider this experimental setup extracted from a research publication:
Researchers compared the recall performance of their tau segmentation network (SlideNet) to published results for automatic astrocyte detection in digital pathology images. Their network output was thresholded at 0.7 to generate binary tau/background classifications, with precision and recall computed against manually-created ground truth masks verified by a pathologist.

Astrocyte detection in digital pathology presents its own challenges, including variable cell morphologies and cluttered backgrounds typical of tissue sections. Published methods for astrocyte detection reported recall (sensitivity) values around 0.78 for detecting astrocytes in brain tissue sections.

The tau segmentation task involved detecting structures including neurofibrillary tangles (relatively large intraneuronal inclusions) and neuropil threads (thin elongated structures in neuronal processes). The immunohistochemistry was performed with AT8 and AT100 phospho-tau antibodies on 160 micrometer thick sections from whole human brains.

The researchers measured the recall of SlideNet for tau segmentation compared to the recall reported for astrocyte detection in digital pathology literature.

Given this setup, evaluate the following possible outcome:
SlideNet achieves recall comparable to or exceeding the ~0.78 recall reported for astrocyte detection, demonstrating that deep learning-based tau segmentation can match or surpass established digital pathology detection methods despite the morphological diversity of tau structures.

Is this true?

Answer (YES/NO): NO